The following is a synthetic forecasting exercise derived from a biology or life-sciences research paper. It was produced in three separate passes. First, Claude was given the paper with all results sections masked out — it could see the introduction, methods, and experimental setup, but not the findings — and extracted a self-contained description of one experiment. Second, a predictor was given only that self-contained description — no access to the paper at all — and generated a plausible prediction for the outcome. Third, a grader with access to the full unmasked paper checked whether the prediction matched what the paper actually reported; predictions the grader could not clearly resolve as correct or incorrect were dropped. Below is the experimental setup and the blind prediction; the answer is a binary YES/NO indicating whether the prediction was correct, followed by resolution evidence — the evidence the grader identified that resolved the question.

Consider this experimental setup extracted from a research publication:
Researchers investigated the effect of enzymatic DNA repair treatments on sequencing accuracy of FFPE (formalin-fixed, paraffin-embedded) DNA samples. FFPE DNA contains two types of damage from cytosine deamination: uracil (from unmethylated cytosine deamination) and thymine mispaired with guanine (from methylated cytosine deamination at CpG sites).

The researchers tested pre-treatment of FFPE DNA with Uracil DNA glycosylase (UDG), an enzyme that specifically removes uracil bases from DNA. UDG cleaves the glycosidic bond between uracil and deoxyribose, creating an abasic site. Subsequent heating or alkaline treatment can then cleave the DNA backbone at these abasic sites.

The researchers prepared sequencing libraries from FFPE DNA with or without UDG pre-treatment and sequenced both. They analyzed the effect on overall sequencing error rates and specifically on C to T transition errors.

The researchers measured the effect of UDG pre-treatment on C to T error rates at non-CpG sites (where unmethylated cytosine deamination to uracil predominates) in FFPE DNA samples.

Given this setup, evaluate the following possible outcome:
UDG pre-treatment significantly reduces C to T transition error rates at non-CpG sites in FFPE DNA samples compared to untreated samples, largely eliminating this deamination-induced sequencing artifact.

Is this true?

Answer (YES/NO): YES